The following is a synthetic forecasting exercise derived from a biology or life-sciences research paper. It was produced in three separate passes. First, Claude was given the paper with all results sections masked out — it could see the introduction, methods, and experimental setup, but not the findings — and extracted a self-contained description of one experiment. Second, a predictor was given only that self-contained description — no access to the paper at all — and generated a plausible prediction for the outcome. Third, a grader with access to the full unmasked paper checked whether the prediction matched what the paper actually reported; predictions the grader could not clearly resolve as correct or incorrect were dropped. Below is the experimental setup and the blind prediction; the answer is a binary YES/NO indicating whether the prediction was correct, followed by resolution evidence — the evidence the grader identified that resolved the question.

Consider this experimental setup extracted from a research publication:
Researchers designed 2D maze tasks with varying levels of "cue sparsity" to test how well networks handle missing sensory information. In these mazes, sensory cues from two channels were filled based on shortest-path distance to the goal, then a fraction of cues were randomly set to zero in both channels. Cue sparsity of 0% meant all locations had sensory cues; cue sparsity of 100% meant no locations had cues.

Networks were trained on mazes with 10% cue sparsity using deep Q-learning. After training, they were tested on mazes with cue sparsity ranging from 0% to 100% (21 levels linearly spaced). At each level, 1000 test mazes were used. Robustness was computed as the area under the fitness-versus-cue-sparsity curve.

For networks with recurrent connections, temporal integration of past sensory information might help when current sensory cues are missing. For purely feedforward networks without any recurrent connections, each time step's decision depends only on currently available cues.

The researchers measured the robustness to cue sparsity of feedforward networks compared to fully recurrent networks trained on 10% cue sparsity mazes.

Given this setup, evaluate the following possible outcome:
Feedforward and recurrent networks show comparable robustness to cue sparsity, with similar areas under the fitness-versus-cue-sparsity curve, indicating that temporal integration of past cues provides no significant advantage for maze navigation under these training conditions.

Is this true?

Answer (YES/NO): NO